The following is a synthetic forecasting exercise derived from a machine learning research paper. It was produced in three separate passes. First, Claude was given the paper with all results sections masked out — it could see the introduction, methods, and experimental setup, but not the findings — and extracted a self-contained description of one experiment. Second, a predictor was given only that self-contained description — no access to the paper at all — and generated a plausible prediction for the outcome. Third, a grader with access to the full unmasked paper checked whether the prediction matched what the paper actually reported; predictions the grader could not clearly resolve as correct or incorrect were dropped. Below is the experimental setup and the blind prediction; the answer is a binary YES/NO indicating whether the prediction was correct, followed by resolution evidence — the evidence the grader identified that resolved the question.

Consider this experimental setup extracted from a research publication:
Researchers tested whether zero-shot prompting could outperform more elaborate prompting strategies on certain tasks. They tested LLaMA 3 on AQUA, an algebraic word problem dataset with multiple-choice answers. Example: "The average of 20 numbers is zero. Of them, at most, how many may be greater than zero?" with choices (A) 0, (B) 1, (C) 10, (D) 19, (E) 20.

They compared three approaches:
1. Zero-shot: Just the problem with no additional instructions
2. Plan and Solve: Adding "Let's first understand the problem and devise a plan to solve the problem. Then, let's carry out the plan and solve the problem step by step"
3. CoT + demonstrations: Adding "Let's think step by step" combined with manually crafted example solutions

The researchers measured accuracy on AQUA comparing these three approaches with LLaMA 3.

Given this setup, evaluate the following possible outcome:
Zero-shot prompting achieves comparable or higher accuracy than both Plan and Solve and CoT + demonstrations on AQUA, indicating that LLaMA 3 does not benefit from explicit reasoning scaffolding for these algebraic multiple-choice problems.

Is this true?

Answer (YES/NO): YES